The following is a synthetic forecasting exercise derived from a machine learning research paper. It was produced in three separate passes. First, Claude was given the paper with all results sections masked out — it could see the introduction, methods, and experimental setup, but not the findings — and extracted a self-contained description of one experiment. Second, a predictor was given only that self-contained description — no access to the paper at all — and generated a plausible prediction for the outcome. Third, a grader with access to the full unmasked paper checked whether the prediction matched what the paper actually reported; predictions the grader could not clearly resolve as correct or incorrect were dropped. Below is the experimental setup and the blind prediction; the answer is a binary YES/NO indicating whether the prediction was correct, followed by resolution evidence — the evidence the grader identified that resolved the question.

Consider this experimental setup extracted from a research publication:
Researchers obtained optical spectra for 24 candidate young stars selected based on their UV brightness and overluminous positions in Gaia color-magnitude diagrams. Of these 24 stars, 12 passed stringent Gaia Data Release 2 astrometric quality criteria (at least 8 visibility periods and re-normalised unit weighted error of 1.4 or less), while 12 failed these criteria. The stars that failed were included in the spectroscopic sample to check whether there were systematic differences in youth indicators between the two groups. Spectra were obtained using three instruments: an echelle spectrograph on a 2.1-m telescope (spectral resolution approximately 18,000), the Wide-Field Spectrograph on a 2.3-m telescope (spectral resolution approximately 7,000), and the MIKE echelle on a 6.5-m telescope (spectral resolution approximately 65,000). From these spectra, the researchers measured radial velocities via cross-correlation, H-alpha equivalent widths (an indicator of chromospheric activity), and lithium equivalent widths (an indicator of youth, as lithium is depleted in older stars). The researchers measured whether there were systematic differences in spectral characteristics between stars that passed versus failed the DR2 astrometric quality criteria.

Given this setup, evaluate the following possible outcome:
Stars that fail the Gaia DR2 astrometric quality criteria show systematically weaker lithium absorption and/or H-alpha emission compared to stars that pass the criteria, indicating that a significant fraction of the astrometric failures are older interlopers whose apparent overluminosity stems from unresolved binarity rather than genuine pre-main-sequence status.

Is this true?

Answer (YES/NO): NO